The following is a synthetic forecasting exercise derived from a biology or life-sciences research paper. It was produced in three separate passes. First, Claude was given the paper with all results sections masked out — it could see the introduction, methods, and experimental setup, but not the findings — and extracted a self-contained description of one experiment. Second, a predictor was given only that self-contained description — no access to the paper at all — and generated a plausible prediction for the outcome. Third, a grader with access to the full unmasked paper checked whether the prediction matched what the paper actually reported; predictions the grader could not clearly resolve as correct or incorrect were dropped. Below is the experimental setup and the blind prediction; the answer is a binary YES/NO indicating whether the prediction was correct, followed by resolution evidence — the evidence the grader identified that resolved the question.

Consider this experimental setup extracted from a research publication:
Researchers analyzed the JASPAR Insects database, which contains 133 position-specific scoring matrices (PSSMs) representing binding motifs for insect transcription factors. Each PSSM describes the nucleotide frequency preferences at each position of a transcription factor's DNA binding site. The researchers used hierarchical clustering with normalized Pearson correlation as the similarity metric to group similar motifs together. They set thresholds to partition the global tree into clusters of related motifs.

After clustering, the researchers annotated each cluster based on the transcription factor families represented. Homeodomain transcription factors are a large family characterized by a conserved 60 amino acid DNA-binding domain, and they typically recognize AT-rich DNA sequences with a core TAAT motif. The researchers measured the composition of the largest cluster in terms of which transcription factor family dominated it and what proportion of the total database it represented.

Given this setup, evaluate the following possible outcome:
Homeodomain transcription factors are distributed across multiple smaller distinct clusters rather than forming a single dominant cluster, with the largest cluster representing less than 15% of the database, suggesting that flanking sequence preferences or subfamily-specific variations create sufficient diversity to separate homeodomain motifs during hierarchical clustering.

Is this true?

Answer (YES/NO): NO